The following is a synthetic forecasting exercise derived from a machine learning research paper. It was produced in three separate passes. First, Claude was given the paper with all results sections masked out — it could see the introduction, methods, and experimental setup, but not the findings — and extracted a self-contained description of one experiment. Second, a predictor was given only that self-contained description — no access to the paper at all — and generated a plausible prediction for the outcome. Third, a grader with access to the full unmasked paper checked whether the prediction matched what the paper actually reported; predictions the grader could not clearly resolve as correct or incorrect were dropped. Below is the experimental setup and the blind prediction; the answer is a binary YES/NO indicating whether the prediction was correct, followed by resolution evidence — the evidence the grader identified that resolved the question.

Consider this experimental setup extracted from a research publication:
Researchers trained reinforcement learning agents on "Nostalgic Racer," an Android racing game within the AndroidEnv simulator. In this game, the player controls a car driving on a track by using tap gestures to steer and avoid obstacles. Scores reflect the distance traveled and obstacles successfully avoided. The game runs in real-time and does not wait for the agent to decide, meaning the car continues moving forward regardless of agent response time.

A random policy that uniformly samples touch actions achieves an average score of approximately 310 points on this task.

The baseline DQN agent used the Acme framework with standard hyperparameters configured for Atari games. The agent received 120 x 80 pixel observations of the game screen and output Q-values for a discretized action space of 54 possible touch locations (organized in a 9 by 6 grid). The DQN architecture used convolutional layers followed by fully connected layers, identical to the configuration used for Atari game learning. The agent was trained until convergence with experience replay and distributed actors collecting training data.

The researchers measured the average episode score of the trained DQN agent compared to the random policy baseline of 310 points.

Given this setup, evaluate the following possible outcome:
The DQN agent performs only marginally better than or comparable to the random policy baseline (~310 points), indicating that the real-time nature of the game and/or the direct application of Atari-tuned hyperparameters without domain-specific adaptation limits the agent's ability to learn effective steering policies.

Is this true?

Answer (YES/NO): NO